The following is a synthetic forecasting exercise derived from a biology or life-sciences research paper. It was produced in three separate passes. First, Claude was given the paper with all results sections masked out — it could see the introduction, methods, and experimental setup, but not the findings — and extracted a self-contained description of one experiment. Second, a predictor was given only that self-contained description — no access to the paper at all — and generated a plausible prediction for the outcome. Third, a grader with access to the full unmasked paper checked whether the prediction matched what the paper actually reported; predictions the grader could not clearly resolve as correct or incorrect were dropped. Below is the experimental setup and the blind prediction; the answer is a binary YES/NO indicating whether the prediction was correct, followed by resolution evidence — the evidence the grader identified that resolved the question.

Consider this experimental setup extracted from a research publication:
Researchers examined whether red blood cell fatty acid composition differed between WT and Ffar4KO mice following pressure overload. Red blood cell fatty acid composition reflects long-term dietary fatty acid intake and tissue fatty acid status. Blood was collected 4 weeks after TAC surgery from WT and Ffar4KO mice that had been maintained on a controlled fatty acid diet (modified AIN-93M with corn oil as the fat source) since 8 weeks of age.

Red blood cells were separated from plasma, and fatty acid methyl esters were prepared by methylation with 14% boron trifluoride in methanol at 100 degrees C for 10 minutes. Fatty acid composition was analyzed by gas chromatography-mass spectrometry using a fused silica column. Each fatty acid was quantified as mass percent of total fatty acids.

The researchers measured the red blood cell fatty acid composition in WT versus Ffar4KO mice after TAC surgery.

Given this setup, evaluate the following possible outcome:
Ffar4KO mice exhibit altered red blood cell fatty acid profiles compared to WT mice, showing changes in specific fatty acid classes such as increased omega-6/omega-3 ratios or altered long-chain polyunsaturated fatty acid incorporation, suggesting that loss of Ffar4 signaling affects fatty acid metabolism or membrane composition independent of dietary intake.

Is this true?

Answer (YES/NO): NO